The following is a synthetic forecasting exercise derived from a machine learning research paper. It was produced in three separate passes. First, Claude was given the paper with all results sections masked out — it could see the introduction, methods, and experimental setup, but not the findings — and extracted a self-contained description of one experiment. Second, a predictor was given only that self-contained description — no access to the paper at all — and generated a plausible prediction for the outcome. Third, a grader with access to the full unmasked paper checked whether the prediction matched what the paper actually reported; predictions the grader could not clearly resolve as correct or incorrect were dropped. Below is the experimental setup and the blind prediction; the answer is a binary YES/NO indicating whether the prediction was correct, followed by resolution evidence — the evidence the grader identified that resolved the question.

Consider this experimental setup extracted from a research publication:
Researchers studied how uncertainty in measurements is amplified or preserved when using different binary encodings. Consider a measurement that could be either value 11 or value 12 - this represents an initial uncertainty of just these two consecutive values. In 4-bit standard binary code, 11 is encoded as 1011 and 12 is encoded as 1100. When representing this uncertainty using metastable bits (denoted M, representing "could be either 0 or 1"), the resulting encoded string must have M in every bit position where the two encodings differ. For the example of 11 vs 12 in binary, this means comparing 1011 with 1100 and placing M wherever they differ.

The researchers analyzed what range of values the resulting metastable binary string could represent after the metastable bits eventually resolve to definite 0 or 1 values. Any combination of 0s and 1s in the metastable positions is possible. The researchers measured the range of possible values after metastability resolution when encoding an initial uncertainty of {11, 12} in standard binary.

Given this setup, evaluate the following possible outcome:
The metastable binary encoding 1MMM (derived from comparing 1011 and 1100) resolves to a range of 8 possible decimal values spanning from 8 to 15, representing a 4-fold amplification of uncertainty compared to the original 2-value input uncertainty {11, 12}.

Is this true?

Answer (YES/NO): YES